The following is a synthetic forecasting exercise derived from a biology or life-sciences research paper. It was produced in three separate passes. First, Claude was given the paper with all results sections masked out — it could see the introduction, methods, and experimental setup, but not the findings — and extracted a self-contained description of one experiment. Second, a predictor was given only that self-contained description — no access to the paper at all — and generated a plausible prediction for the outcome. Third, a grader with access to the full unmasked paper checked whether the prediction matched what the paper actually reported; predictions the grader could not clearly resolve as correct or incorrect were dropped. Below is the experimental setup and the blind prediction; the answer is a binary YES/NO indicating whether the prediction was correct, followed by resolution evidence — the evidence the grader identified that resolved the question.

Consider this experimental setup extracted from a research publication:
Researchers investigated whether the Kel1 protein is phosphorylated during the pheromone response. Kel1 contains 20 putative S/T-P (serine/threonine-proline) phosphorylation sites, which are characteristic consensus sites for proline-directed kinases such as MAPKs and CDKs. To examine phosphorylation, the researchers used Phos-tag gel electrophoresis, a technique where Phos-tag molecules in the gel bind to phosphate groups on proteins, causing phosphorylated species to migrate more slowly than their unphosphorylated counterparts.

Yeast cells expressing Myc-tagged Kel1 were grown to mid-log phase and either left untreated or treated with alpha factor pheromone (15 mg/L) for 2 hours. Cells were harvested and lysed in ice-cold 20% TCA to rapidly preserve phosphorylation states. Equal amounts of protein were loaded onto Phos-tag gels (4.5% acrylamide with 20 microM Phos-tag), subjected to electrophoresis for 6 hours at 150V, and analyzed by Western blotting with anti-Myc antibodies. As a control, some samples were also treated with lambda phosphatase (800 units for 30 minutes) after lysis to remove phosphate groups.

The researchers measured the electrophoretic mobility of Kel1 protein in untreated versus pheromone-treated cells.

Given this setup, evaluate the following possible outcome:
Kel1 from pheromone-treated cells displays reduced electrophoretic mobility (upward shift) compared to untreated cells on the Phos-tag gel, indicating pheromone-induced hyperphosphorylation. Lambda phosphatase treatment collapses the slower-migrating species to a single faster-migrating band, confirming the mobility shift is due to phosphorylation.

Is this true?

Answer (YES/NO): NO